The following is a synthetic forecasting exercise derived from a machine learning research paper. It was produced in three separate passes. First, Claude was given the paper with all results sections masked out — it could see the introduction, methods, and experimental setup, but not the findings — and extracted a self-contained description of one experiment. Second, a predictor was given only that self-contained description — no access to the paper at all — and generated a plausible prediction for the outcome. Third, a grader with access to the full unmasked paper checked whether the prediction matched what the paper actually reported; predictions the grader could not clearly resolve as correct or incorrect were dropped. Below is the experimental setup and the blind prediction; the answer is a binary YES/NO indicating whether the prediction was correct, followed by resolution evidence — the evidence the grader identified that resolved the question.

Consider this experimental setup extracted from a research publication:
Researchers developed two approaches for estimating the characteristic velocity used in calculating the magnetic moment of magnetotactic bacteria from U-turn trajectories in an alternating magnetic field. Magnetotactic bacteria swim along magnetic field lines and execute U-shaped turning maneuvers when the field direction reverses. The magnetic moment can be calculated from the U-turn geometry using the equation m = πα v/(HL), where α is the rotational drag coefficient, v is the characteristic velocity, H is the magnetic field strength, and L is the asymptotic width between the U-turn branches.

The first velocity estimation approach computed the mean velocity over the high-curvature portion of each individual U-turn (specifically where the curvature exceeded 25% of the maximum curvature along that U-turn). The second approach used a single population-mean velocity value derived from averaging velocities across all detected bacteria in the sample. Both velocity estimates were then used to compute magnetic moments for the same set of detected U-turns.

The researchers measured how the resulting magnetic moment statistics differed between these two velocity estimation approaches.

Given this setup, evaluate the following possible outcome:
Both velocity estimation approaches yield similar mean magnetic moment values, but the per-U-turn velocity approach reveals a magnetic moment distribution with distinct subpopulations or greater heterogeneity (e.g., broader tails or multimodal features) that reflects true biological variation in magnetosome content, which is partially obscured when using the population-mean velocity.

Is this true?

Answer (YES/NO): NO